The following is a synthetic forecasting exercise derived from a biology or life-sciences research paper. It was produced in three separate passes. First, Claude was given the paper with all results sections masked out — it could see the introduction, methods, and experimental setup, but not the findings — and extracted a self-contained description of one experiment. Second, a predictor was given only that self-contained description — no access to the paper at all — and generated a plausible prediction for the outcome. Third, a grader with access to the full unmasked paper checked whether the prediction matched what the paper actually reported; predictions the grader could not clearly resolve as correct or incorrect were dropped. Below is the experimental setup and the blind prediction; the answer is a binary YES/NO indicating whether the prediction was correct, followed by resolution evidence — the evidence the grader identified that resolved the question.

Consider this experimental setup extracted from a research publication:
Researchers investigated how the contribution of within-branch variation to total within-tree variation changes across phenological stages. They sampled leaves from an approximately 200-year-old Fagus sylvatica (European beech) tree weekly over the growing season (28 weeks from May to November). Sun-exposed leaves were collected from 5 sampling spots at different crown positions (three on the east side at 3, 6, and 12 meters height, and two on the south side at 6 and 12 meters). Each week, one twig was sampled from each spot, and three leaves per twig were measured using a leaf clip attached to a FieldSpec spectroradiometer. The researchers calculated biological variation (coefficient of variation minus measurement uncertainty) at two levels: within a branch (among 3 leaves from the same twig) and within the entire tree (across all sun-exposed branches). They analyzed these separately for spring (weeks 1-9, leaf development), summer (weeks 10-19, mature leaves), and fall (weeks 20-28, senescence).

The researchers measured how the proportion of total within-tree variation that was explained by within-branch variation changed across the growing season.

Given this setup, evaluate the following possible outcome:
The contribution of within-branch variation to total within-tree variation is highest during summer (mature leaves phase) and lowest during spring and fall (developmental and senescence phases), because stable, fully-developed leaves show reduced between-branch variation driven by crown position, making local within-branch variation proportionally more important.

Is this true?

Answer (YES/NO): NO